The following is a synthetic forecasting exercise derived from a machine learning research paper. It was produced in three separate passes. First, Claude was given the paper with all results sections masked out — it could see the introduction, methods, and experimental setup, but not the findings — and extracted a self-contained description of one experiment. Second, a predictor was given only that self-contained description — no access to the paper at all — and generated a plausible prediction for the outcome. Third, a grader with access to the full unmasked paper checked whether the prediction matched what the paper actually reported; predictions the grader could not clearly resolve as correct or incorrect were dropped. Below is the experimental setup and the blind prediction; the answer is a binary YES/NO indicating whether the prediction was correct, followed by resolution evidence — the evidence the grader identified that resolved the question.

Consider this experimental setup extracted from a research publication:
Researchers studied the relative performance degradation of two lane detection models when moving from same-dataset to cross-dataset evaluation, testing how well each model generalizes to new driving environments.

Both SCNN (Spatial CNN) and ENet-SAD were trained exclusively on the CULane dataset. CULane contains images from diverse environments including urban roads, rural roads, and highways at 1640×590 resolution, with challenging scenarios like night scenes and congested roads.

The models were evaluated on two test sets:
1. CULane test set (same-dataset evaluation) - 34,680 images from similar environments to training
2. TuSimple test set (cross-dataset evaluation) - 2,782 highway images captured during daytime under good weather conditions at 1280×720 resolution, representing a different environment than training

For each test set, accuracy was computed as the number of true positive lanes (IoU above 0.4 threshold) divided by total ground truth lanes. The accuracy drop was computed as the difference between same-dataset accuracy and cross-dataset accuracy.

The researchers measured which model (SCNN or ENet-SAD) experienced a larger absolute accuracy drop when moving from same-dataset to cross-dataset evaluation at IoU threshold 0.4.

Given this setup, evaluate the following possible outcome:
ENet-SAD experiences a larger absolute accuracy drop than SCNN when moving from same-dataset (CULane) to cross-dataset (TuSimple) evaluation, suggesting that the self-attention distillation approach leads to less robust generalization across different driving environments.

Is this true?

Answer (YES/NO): NO